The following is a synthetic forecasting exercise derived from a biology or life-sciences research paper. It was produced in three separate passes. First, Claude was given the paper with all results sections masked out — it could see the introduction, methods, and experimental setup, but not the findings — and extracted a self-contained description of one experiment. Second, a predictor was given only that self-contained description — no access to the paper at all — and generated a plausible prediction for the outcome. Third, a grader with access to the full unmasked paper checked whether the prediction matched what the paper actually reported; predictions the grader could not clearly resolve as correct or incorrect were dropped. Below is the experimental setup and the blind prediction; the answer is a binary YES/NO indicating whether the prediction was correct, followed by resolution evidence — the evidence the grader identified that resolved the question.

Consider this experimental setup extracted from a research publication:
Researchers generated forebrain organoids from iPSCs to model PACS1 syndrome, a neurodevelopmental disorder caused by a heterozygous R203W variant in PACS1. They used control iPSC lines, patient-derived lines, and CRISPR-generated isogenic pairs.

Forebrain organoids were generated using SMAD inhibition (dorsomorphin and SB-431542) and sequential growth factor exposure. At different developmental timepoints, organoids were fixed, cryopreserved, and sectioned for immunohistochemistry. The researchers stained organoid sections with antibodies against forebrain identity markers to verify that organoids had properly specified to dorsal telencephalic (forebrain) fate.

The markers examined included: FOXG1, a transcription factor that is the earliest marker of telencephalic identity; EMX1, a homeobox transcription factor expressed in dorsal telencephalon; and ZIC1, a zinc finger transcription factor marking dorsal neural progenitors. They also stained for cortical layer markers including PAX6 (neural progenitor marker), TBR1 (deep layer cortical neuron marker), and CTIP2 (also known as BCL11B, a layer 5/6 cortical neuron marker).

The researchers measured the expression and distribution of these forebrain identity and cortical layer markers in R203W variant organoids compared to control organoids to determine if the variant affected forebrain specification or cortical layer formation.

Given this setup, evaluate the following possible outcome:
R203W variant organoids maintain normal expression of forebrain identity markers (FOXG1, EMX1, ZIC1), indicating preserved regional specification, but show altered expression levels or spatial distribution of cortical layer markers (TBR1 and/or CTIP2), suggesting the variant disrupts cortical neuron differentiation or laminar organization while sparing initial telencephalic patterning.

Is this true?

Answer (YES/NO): NO